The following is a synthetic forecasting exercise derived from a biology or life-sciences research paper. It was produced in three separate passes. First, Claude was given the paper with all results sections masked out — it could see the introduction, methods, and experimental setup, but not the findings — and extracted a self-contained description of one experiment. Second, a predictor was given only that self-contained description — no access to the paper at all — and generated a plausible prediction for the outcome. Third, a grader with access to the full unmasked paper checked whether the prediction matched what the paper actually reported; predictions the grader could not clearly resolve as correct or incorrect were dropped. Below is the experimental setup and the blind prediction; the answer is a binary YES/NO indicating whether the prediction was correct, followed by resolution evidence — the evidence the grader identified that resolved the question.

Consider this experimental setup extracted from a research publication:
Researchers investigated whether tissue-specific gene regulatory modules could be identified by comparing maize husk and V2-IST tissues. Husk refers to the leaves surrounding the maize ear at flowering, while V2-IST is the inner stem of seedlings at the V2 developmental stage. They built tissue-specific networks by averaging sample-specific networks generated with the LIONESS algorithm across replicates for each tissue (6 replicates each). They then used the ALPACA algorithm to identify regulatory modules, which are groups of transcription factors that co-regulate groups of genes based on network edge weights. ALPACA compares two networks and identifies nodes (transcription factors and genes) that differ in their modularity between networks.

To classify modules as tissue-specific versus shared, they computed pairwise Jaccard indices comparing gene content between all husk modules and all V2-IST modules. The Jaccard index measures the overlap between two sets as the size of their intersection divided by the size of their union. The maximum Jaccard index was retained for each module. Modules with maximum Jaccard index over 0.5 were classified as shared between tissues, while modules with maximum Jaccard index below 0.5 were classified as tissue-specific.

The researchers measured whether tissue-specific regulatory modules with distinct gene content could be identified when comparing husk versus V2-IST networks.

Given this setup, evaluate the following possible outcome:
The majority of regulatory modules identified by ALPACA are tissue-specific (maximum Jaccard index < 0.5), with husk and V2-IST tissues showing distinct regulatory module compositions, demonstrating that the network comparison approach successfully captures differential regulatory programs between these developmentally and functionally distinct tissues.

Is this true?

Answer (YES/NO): NO